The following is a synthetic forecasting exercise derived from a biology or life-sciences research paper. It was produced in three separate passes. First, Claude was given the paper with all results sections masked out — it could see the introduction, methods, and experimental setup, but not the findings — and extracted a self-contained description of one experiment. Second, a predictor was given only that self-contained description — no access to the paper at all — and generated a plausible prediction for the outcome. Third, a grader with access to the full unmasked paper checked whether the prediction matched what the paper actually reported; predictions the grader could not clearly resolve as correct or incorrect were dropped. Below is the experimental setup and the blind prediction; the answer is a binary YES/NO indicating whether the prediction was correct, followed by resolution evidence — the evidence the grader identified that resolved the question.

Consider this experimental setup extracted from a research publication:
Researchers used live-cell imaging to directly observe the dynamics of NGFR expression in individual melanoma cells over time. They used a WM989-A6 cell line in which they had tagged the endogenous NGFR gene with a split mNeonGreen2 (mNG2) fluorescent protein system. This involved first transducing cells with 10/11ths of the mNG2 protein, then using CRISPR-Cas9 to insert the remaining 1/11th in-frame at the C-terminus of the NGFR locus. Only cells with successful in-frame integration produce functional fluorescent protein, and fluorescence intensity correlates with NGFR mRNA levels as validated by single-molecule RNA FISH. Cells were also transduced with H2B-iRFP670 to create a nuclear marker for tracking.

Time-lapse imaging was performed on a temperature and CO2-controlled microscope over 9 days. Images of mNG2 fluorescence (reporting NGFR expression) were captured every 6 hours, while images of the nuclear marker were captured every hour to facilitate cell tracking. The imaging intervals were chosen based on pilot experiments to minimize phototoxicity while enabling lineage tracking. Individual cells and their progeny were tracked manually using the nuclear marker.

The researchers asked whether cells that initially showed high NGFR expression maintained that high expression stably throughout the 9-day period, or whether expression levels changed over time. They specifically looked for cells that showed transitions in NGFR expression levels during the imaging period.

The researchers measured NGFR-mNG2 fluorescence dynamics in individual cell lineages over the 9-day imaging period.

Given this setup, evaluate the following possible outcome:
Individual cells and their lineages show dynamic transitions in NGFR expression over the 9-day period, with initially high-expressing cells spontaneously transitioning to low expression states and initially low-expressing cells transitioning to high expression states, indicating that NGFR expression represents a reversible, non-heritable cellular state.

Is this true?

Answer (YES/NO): NO